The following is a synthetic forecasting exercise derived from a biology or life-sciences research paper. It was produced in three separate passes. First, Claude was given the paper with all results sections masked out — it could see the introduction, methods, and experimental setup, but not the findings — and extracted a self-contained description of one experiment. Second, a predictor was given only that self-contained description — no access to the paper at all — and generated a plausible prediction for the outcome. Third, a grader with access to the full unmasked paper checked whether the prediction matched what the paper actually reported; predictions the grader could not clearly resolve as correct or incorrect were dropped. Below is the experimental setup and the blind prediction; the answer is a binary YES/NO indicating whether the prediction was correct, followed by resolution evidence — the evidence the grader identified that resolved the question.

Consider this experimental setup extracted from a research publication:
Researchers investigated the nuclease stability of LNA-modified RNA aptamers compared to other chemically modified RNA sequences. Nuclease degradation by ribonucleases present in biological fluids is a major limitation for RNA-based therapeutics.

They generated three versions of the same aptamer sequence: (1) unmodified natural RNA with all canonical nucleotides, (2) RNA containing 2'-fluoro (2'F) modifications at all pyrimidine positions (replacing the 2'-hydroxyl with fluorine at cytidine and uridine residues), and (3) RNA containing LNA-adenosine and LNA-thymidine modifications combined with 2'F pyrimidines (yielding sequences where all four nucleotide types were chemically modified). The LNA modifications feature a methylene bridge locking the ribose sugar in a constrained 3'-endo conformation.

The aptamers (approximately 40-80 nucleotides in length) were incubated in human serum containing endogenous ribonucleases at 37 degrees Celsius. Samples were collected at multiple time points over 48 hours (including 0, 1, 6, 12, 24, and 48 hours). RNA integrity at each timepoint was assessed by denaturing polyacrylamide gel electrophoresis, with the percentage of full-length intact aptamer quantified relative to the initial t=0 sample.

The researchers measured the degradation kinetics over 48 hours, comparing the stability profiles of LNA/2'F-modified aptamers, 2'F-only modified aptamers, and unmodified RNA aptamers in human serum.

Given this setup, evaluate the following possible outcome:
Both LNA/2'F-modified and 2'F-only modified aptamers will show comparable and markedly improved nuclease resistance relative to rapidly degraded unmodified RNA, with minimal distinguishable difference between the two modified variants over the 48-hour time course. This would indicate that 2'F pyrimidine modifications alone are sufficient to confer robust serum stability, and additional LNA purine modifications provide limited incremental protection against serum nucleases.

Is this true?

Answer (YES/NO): NO